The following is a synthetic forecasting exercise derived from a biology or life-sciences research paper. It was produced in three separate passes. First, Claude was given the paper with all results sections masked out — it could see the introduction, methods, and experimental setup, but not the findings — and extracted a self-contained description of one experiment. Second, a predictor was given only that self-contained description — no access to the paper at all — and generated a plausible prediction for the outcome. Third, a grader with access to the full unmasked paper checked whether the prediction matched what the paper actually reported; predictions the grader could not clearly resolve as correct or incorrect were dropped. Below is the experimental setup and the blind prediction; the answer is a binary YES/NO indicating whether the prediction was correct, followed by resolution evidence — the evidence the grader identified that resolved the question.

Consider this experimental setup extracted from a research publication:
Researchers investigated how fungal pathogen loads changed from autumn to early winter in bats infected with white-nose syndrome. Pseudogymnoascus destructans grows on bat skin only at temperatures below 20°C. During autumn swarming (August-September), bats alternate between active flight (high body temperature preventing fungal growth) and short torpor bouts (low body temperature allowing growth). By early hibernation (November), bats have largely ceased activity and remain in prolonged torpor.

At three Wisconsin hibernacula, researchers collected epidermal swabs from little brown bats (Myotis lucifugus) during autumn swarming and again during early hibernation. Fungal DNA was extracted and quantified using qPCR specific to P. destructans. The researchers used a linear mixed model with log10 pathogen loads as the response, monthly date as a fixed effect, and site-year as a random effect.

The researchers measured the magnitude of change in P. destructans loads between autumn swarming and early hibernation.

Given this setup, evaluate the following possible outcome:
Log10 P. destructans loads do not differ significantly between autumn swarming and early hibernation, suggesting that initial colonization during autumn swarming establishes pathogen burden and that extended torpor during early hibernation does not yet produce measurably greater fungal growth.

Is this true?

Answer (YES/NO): NO